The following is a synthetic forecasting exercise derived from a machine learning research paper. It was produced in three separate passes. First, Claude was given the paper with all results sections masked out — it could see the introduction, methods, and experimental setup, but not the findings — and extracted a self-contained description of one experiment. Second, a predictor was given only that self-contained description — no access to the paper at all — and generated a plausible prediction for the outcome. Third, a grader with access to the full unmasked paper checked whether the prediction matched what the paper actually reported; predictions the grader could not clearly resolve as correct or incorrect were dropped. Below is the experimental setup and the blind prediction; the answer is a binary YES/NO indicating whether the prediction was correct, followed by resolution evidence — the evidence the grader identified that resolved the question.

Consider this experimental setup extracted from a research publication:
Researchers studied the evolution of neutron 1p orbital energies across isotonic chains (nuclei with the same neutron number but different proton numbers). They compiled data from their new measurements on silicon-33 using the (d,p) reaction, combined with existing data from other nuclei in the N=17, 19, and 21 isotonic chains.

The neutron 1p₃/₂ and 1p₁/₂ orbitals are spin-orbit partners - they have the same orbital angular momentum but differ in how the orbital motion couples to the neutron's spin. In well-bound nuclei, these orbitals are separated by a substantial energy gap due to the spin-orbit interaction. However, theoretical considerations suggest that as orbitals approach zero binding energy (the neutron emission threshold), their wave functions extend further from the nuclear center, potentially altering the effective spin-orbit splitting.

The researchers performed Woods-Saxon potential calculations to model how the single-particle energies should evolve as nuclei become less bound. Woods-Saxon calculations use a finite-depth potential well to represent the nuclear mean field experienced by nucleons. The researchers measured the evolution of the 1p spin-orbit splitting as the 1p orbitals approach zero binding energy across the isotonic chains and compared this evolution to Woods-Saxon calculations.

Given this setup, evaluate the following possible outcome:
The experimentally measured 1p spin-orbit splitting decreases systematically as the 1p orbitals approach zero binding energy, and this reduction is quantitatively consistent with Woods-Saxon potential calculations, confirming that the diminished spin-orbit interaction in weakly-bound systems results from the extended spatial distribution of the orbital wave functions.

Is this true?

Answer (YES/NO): YES